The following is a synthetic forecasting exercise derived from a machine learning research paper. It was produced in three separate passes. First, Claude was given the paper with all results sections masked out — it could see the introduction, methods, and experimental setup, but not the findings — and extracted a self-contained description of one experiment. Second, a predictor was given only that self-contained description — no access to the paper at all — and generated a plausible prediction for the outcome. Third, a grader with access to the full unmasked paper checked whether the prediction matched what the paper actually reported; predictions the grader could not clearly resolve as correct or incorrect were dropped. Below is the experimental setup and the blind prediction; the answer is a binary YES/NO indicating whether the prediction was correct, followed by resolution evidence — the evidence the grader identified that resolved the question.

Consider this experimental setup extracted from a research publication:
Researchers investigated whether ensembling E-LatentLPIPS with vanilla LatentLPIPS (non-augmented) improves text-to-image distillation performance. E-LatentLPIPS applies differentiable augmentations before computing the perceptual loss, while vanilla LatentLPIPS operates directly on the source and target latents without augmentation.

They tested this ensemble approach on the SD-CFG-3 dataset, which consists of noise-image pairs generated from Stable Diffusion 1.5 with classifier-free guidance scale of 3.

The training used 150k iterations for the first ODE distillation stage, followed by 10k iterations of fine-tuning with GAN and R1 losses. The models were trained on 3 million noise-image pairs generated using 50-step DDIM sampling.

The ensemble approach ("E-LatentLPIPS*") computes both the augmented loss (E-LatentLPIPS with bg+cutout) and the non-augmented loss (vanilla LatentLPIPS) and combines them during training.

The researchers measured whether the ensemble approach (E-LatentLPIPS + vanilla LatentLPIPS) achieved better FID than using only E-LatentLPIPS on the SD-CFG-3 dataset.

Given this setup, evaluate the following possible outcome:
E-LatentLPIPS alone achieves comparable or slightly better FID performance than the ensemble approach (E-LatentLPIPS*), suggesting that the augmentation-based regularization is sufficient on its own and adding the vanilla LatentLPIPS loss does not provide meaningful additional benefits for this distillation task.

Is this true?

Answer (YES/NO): NO